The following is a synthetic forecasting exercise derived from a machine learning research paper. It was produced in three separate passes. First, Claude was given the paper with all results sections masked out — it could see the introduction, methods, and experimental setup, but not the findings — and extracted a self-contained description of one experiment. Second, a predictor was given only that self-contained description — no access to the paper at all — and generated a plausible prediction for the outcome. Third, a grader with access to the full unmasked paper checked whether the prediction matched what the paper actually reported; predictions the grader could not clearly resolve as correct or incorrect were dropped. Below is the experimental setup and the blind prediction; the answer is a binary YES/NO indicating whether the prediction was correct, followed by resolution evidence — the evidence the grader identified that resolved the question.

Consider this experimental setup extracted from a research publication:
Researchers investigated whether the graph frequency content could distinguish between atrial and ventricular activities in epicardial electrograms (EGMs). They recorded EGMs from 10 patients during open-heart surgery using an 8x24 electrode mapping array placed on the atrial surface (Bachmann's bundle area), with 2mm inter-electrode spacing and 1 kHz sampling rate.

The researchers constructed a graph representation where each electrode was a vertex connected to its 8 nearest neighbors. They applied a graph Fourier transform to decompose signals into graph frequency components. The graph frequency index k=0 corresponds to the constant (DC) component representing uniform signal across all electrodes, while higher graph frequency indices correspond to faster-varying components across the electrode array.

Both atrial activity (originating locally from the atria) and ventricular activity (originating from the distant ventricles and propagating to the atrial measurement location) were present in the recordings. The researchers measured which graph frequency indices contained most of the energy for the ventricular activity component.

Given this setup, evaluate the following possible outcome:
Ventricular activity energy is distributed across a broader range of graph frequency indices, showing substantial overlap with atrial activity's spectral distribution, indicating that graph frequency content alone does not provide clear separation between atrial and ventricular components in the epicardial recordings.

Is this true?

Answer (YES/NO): NO